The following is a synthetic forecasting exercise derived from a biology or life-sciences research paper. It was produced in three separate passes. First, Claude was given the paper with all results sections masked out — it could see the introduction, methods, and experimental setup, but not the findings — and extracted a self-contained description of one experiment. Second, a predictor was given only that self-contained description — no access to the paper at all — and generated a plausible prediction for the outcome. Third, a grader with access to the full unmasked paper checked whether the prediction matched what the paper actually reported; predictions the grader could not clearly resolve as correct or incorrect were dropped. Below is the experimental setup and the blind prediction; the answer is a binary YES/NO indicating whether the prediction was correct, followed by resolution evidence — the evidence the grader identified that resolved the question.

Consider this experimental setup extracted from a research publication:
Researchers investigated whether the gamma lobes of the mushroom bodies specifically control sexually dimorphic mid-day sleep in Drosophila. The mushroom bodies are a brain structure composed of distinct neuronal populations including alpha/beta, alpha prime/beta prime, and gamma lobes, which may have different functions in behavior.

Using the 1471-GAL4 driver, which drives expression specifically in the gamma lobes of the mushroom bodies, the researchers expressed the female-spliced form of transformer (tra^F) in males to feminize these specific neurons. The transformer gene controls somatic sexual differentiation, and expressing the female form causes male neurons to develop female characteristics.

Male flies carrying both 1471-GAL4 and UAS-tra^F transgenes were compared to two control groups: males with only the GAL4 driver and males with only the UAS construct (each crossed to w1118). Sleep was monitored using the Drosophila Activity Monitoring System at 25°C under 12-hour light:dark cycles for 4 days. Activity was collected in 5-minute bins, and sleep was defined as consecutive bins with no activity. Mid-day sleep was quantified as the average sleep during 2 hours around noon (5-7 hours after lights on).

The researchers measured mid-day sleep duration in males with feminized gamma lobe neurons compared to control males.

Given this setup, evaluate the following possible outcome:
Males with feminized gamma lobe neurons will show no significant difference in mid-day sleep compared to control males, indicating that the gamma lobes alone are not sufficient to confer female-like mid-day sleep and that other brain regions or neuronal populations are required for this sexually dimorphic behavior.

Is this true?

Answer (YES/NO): NO